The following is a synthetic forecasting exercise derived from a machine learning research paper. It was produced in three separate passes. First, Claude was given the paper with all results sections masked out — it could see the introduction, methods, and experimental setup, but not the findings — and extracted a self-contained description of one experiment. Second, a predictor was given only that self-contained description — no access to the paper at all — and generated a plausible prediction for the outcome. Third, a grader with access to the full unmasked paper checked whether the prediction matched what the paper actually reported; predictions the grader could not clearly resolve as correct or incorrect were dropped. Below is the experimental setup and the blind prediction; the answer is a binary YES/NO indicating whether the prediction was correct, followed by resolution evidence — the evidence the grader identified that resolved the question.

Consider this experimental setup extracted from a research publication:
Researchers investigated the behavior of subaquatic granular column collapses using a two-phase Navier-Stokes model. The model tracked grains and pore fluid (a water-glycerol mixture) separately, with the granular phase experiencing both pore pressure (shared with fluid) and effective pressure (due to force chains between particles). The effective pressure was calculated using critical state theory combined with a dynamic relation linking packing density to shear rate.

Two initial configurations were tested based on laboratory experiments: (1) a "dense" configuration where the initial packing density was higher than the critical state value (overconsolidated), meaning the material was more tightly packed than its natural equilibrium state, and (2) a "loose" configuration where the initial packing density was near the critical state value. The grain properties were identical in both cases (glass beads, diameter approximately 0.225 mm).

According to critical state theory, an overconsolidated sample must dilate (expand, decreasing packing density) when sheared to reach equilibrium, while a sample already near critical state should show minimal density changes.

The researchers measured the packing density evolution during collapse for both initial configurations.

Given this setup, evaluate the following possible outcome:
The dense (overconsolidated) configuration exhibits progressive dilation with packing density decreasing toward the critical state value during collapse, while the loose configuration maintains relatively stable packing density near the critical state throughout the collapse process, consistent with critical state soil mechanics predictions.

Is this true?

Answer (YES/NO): NO